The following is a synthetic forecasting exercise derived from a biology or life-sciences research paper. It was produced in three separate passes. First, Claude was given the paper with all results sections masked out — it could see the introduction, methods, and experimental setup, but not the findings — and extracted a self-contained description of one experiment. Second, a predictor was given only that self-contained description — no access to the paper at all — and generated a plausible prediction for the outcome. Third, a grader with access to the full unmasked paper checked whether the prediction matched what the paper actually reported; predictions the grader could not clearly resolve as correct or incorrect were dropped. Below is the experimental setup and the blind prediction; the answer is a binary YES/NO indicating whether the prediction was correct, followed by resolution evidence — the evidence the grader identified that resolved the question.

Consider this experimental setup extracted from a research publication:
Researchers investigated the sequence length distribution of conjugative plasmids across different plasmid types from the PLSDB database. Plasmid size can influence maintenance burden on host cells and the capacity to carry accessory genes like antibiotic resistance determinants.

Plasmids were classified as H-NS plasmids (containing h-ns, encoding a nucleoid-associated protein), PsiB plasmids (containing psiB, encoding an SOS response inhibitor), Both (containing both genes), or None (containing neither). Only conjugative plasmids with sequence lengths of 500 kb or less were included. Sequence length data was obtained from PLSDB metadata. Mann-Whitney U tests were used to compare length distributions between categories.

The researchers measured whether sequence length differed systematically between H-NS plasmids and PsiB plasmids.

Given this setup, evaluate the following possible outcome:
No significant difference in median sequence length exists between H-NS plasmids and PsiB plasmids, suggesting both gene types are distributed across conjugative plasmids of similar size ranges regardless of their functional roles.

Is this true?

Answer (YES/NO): NO